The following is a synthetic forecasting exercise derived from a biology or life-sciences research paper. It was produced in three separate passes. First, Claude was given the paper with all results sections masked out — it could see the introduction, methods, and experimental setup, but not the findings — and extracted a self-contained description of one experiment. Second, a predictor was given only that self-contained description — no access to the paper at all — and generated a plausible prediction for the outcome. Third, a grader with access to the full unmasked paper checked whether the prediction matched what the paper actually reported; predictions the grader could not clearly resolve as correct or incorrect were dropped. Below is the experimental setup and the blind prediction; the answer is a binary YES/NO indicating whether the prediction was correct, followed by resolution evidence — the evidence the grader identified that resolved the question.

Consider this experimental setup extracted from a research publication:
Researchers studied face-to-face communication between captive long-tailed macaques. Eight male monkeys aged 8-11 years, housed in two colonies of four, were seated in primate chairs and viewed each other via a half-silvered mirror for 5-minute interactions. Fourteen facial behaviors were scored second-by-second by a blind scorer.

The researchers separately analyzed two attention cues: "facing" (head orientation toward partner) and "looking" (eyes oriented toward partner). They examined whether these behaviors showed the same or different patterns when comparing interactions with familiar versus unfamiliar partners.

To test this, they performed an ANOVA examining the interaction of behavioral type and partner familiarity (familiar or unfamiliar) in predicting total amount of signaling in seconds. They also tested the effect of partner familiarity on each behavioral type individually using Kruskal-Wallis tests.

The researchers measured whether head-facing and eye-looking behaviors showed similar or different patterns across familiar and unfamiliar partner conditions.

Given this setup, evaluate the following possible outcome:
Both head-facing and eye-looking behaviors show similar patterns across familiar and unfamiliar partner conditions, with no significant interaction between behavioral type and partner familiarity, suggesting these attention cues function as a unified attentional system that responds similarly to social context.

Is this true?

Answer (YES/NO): NO